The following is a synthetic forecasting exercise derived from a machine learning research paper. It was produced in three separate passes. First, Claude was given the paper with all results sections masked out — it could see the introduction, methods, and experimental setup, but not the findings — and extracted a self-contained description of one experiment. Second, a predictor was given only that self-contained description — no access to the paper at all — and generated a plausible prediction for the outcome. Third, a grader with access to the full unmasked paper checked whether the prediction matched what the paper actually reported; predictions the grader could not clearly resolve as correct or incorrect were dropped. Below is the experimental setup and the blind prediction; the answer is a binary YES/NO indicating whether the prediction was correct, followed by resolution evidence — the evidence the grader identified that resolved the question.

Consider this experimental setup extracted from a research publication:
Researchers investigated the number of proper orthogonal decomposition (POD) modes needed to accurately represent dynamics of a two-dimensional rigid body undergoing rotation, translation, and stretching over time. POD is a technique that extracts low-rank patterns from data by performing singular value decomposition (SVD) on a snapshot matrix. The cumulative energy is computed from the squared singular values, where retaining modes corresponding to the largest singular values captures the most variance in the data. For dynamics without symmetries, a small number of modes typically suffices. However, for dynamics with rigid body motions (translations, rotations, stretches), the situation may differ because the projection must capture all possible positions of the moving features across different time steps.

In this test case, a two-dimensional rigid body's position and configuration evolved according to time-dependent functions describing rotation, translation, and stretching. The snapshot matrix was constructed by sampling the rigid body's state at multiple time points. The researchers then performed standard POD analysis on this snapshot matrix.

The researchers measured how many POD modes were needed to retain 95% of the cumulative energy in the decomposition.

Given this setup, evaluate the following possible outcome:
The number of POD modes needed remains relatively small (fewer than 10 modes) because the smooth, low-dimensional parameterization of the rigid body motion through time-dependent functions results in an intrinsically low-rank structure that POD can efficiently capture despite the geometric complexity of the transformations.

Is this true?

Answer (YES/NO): NO